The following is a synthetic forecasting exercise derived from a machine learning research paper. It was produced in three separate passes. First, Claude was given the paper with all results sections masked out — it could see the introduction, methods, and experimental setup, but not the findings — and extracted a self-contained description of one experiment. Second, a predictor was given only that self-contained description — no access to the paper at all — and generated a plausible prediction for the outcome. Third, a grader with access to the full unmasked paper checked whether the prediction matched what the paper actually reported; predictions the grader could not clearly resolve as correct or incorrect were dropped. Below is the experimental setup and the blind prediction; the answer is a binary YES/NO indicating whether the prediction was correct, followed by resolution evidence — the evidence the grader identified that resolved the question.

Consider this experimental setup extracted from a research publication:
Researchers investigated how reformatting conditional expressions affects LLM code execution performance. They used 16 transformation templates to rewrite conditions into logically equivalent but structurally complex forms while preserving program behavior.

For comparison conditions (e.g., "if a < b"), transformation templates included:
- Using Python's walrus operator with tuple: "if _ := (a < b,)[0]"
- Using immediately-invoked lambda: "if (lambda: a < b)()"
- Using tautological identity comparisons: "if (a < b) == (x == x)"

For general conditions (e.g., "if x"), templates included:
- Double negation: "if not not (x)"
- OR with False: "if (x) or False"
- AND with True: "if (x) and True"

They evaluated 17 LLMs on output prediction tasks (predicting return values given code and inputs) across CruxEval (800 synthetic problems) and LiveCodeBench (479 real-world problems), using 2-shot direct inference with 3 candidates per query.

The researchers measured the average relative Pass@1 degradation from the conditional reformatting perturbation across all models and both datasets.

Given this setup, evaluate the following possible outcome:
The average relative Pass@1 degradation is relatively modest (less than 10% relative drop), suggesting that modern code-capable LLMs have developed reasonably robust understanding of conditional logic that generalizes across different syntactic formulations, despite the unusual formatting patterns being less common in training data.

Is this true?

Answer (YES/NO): YES